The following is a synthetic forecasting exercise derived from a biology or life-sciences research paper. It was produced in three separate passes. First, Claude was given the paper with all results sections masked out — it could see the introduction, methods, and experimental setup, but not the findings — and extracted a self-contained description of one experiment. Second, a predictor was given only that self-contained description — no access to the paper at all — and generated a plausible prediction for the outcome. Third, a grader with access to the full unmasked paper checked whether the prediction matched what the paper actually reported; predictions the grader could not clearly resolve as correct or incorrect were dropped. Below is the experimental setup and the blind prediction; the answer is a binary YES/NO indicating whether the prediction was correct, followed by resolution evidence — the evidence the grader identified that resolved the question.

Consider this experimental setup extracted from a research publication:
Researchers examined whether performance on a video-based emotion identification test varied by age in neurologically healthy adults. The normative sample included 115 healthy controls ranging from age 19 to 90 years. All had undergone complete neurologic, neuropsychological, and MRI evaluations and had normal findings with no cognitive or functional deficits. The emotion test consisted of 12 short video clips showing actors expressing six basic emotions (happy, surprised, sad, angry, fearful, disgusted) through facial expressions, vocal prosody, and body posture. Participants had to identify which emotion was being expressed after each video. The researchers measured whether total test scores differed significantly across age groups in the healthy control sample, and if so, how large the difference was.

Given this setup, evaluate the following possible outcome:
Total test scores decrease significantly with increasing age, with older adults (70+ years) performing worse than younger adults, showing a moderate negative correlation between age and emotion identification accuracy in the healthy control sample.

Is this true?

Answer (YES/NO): NO